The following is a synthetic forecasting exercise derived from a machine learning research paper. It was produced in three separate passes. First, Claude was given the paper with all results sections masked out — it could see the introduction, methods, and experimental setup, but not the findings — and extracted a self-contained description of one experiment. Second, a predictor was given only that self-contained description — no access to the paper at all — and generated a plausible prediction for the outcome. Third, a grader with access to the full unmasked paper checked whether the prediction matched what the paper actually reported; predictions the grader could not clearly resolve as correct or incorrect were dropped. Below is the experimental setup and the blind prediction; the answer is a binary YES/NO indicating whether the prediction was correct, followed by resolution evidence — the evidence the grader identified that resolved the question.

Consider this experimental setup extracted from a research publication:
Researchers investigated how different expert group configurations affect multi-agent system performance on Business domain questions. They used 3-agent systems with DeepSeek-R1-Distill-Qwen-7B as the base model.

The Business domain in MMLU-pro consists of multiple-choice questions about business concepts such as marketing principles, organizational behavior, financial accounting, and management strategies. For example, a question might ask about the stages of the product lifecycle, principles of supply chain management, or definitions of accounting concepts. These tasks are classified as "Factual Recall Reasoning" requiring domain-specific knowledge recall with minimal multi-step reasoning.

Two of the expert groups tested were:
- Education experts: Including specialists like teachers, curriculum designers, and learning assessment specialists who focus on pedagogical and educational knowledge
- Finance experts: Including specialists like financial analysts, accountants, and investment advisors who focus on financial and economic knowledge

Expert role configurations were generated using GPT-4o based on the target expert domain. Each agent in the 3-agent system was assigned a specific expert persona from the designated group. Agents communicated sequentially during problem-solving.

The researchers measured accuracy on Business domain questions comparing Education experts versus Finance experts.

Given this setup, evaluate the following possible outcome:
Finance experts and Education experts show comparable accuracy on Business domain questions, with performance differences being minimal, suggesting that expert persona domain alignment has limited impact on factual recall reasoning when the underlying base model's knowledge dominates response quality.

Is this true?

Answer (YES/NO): YES